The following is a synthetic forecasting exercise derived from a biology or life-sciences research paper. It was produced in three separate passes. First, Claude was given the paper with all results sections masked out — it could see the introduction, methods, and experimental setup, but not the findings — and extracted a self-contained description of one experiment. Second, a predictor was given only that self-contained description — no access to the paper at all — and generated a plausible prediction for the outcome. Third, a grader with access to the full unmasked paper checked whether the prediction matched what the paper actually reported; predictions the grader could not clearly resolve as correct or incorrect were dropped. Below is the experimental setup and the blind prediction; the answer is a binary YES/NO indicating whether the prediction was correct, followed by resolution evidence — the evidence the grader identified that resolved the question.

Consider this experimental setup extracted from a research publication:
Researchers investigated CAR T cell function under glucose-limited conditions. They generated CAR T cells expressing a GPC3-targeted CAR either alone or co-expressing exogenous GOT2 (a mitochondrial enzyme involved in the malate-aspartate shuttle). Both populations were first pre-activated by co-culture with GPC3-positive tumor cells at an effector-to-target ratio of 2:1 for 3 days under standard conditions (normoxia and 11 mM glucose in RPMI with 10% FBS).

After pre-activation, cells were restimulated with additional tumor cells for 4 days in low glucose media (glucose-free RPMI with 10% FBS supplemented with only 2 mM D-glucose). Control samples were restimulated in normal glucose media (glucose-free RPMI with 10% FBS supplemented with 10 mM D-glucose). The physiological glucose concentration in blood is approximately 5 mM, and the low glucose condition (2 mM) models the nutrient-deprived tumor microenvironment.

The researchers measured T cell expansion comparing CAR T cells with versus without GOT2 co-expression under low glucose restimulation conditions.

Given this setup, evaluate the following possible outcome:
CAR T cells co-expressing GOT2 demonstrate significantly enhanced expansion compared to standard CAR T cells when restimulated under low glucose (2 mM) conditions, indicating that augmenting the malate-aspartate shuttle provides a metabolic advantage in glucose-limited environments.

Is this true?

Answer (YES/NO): YES